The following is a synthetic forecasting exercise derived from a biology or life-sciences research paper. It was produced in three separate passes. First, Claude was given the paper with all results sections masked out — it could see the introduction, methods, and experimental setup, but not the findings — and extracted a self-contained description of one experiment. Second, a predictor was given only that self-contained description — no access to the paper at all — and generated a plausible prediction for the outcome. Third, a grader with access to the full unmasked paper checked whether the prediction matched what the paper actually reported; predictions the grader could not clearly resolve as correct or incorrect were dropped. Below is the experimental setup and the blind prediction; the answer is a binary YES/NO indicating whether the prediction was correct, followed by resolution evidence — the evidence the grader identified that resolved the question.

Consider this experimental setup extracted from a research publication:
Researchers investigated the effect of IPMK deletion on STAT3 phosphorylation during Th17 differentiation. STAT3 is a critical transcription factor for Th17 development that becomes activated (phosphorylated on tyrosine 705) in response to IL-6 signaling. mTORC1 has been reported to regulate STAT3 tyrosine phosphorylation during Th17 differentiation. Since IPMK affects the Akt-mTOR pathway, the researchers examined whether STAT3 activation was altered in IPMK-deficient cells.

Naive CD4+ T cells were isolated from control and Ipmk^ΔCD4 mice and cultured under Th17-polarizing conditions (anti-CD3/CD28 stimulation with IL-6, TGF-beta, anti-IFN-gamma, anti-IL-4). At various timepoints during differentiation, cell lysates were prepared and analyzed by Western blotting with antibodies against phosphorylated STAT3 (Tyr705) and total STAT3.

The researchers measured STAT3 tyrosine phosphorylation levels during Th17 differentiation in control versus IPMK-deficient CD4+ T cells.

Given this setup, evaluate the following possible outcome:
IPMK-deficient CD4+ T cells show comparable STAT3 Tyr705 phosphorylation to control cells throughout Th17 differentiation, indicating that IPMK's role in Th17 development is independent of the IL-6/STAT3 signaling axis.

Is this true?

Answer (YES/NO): NO